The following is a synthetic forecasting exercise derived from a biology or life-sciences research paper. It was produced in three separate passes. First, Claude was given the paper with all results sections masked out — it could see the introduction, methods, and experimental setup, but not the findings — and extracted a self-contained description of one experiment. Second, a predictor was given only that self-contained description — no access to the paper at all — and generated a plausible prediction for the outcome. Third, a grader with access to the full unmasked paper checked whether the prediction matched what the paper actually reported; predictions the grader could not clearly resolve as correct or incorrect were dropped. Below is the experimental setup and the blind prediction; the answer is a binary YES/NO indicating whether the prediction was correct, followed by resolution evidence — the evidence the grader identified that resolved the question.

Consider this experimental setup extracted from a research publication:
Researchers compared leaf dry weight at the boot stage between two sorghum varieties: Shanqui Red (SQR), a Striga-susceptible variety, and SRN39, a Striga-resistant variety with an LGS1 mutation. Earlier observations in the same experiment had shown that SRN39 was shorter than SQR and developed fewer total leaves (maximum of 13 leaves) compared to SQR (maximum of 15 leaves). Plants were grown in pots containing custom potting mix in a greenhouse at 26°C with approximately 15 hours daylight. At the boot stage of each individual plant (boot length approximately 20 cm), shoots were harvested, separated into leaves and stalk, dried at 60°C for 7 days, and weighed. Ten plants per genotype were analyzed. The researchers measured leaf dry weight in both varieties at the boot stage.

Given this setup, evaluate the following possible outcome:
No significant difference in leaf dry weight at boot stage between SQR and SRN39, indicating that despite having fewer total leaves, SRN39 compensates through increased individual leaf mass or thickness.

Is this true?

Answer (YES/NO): NO